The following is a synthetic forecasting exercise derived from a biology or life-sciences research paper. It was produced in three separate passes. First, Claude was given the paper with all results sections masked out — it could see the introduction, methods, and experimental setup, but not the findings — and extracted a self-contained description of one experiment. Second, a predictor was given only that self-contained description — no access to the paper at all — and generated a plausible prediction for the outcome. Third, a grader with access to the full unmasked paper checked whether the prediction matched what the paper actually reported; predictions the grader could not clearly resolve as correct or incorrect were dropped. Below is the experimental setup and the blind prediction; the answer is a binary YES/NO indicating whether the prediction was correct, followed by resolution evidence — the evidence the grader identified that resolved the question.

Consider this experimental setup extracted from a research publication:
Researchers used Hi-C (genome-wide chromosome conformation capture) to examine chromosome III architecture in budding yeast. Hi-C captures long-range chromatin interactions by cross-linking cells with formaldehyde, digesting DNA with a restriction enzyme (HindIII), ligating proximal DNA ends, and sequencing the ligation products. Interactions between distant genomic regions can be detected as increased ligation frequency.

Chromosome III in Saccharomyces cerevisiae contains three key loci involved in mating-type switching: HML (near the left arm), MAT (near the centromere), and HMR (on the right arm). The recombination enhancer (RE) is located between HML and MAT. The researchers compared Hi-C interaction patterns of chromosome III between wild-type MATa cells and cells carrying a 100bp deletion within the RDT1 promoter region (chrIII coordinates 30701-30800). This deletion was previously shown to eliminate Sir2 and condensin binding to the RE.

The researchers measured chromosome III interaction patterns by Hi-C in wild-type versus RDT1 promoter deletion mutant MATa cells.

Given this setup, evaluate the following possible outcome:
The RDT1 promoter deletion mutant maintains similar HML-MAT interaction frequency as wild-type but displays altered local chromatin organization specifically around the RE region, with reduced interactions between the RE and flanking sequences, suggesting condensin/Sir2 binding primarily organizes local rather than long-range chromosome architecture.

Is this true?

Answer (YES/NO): NO